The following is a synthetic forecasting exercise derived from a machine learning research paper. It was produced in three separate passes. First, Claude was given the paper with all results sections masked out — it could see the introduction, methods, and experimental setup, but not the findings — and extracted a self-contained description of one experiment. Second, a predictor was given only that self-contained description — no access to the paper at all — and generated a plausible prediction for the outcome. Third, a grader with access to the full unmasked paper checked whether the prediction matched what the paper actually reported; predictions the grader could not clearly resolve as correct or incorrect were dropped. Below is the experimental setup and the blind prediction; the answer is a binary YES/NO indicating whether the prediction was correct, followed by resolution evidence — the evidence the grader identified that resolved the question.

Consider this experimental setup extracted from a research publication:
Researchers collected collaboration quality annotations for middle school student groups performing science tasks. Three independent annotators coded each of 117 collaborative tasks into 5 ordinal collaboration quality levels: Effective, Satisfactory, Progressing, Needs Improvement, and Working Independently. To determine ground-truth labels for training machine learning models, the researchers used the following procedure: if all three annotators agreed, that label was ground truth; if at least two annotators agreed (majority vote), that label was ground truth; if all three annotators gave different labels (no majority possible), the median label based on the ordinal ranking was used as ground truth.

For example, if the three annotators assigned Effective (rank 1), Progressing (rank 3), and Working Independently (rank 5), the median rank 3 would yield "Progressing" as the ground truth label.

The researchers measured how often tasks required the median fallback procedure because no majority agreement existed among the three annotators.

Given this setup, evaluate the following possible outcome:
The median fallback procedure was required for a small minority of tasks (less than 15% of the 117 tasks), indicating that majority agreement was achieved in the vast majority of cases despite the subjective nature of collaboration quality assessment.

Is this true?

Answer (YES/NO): YES